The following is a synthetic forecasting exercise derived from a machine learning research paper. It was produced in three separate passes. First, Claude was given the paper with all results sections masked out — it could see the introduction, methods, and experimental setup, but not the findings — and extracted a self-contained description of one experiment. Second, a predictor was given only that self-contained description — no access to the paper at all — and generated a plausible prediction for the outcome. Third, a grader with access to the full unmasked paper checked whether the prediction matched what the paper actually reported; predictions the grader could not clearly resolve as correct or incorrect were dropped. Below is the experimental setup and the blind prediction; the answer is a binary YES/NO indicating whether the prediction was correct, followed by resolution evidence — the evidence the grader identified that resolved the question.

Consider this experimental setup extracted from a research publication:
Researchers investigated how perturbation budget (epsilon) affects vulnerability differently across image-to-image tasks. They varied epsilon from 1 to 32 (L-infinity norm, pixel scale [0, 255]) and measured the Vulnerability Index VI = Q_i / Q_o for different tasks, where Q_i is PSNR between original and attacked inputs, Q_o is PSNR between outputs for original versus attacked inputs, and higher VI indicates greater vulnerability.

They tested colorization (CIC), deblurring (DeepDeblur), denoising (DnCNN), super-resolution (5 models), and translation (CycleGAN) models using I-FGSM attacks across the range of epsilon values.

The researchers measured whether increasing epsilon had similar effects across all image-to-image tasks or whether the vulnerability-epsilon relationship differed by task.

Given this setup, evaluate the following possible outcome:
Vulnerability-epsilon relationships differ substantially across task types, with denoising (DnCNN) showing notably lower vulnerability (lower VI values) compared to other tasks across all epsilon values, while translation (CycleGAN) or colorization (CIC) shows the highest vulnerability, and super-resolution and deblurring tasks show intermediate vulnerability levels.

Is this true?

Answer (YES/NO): NO